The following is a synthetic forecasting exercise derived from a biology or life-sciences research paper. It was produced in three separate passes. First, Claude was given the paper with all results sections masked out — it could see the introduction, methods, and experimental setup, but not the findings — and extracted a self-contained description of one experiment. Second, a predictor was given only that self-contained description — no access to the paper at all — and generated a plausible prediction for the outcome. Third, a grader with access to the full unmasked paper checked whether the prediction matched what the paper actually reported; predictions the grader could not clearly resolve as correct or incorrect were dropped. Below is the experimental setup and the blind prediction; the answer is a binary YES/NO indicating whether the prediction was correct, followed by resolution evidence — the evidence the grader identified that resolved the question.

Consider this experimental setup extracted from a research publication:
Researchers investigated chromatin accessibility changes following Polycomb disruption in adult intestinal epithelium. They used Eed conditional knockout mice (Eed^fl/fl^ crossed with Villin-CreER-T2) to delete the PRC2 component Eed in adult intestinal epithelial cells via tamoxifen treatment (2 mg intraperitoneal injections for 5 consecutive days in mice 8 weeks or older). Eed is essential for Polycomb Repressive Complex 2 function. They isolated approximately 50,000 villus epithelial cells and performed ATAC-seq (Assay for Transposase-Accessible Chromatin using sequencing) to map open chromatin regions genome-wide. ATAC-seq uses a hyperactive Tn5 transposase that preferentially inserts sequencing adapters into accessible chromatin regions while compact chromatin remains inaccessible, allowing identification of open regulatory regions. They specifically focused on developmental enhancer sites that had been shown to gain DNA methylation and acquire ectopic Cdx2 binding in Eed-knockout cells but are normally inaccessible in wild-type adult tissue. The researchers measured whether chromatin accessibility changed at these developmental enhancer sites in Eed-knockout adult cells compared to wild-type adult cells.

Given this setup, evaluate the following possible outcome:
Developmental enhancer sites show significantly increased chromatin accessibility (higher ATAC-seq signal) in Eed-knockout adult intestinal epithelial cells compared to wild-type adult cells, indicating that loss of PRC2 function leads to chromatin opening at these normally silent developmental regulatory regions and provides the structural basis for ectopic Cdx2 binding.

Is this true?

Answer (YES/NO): NO